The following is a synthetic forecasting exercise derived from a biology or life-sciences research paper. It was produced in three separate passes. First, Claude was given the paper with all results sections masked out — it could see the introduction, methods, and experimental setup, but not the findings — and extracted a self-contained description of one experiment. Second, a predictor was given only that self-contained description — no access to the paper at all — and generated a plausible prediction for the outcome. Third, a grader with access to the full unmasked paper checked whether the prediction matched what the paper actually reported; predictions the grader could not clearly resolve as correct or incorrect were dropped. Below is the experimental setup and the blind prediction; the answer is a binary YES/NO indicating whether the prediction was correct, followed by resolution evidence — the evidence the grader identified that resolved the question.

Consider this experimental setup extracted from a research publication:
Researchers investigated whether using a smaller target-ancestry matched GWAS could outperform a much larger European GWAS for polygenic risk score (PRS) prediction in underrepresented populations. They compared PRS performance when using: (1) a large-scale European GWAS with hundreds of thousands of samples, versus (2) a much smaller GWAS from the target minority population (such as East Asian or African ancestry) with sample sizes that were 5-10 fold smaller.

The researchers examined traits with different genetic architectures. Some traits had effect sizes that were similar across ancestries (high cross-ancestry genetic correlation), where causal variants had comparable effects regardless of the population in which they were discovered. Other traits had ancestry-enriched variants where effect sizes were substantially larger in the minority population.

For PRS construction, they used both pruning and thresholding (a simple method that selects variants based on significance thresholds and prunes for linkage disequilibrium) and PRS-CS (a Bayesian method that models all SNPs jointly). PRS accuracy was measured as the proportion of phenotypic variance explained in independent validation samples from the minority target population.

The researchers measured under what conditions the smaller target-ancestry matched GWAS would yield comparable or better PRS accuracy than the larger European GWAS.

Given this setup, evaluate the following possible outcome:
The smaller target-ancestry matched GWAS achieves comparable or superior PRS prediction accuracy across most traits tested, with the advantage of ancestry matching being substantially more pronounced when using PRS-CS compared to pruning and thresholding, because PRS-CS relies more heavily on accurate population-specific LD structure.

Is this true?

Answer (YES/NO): NO